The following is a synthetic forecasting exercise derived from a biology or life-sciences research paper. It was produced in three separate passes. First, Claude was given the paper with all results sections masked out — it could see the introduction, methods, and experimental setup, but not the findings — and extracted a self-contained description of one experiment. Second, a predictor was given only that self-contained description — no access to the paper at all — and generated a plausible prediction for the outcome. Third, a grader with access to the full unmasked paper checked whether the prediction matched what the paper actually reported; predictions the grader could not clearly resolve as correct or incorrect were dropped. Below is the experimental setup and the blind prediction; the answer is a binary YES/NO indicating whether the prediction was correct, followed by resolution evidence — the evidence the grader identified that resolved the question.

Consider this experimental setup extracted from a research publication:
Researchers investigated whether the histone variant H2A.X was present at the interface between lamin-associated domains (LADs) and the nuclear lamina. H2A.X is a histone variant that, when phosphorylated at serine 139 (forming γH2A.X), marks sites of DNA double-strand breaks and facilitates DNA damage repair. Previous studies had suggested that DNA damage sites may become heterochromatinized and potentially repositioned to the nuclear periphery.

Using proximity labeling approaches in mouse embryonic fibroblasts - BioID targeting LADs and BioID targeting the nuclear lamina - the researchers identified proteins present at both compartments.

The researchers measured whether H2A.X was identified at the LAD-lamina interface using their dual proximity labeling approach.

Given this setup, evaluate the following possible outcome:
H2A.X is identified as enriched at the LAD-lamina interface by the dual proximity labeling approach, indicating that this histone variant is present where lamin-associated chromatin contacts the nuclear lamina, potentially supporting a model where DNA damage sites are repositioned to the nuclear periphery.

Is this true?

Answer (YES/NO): YES